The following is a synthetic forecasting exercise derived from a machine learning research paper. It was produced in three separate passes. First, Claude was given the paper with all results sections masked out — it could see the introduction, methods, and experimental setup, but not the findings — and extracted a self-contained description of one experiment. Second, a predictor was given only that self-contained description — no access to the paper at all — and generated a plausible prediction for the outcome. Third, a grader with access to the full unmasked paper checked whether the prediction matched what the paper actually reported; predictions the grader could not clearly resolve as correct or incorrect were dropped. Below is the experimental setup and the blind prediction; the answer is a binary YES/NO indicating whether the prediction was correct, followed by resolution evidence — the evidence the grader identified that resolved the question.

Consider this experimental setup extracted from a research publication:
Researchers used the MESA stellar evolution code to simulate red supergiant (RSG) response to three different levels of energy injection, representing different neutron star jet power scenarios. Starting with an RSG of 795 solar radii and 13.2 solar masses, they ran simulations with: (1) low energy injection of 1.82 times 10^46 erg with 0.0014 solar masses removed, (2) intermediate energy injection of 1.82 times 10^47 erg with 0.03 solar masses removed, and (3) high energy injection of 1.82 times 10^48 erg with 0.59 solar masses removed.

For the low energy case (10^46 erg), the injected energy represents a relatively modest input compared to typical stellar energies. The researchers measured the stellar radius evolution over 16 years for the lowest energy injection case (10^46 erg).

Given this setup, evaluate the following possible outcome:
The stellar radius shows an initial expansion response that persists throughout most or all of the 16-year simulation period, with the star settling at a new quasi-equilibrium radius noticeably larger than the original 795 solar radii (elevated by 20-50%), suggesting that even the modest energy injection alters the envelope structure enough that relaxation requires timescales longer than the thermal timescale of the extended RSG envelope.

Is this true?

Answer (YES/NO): NO